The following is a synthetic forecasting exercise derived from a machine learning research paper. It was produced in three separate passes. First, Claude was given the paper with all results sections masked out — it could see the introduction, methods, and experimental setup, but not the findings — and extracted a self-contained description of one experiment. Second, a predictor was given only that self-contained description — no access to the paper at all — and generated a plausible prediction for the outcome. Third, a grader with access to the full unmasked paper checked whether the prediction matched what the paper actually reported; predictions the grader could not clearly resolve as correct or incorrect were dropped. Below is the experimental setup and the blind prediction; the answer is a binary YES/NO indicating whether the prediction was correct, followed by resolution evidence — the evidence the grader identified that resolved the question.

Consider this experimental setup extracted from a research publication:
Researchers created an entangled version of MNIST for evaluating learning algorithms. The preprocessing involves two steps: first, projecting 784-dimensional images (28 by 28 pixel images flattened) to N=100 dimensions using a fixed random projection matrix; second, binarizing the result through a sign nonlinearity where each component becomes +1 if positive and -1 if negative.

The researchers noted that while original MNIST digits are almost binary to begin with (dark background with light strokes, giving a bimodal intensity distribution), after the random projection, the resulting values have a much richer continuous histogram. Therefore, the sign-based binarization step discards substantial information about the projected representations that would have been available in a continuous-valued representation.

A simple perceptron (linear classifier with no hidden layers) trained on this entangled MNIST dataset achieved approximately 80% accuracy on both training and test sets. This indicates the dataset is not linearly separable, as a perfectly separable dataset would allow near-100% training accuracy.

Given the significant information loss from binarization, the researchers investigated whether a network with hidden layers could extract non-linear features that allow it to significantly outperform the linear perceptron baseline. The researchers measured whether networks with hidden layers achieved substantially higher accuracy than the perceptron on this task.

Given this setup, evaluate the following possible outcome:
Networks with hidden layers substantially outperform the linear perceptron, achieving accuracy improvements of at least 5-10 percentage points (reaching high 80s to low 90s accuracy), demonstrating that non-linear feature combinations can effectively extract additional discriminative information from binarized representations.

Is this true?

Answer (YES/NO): YES